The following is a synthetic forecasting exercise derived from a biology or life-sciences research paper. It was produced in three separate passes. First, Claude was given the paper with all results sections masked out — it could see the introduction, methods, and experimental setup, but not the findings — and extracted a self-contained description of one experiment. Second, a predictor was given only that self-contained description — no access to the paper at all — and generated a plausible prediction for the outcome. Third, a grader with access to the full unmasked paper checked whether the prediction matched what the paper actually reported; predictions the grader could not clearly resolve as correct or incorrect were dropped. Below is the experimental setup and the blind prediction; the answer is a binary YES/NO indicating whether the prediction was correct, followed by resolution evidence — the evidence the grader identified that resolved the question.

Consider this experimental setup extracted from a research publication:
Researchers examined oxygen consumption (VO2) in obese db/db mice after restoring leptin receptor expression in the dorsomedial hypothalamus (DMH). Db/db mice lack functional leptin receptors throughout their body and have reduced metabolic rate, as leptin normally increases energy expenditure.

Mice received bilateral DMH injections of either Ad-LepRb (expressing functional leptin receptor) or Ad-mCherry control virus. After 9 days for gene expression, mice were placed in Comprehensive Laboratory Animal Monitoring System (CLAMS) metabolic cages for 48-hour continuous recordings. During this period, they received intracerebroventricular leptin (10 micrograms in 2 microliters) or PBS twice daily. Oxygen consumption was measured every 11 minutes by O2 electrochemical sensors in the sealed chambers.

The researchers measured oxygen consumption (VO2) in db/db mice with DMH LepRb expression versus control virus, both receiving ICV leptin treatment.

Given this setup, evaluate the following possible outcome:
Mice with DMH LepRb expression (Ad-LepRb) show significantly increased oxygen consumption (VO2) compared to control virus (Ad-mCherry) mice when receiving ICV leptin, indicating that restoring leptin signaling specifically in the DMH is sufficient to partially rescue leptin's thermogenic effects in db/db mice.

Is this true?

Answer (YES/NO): NO